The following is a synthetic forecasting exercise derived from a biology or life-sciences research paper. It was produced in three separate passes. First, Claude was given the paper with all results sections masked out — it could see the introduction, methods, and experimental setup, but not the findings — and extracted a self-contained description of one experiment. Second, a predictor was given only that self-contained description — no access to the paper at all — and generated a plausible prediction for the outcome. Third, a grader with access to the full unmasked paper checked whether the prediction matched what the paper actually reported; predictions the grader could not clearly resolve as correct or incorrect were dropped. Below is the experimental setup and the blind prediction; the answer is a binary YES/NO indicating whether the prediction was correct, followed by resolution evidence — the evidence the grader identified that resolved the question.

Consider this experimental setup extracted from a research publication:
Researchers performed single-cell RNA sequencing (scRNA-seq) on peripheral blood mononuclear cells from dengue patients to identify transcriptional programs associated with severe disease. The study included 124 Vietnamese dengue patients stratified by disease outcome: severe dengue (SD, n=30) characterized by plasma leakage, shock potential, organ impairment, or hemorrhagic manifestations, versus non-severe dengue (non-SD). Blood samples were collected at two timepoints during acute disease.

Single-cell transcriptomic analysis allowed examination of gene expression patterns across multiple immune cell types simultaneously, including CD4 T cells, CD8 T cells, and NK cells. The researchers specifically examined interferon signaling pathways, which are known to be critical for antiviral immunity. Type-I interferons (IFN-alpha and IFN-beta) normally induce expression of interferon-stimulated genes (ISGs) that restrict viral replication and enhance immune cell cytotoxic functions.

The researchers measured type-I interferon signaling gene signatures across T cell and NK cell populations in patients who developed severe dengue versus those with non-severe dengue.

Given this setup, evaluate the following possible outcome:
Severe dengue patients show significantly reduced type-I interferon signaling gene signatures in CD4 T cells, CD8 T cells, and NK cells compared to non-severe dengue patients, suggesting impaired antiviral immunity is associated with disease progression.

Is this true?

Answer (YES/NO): NO